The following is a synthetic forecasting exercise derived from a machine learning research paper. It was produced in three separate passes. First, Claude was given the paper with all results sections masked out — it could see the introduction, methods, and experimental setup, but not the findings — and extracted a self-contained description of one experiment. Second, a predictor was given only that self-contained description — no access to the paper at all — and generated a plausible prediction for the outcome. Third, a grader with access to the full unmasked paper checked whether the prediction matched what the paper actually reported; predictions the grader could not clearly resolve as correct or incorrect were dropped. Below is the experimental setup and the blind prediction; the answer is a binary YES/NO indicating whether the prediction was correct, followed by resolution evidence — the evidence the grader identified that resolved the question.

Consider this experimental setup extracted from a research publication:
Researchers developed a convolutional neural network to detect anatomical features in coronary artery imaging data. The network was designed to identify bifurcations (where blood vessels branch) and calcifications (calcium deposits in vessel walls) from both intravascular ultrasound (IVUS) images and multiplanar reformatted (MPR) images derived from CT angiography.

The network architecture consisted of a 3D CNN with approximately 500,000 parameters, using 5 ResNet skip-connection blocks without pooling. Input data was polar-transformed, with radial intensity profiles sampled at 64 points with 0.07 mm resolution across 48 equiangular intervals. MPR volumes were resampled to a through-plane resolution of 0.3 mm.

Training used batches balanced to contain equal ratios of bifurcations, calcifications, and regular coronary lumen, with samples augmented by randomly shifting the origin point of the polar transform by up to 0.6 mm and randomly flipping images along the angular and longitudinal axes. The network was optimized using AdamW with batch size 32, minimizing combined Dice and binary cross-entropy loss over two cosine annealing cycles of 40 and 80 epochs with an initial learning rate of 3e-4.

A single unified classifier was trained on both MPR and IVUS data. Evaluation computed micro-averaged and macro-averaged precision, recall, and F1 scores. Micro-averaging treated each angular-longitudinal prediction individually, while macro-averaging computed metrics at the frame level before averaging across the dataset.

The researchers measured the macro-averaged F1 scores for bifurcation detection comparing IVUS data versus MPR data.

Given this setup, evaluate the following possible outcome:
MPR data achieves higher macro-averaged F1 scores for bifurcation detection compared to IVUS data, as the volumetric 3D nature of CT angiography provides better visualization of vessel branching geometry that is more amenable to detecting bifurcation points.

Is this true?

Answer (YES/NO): YES